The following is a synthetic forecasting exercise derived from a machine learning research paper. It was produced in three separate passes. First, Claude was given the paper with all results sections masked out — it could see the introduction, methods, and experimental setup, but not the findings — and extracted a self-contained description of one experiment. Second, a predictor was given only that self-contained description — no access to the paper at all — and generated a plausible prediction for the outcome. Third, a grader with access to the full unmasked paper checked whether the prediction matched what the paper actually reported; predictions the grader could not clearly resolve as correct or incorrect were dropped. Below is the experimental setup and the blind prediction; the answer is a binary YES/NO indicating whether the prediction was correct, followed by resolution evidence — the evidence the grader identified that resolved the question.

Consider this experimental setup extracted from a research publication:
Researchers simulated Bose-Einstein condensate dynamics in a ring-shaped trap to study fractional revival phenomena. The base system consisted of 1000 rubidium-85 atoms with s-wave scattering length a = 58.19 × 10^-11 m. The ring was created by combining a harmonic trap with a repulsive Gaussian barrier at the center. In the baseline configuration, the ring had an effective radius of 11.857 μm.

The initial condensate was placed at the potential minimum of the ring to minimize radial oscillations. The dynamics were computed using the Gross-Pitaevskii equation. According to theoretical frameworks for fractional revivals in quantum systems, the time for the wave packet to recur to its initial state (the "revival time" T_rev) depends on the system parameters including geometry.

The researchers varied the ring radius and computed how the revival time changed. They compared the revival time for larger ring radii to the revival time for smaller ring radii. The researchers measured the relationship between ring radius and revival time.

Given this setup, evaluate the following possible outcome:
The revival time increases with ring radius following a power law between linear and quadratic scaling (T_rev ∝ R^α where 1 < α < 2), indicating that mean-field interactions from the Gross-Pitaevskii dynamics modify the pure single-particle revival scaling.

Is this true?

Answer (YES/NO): NO